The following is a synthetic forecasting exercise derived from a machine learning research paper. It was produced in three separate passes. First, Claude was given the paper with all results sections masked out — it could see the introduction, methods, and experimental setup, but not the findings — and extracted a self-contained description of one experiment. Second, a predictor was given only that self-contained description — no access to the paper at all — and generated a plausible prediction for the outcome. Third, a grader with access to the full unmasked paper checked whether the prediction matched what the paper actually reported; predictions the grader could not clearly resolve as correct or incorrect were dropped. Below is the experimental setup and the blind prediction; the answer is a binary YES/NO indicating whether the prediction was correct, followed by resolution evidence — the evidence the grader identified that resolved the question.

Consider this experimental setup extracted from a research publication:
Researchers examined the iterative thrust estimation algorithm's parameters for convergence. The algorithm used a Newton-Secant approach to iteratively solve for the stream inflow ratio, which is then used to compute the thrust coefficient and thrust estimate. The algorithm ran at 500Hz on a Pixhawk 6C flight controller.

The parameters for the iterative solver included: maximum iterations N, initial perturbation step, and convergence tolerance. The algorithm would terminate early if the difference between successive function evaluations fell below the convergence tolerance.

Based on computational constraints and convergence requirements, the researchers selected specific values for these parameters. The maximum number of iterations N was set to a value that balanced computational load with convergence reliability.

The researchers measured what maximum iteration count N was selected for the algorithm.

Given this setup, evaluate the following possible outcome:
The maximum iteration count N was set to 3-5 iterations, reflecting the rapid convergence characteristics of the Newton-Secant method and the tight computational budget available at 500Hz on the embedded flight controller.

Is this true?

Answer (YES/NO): NO